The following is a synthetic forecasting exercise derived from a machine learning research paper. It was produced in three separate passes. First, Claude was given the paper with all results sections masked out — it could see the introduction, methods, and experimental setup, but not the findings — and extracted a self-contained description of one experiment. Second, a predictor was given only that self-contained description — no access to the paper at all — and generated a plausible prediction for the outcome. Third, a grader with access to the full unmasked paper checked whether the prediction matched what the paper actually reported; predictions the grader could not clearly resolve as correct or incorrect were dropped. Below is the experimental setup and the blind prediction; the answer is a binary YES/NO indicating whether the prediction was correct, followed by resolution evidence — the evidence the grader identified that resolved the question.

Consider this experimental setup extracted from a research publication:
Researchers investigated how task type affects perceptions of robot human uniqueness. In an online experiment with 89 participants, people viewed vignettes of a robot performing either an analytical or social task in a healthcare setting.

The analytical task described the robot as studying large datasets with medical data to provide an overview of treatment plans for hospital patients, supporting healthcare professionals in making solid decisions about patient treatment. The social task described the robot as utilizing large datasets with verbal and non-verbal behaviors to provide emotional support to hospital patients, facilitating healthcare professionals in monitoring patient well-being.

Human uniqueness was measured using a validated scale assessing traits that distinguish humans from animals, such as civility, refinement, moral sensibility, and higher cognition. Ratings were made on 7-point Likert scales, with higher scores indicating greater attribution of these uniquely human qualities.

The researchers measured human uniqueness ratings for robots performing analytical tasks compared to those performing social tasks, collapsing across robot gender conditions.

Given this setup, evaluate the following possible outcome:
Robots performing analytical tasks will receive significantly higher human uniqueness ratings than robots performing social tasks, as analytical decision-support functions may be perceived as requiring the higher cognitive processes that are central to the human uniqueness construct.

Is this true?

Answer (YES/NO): NO